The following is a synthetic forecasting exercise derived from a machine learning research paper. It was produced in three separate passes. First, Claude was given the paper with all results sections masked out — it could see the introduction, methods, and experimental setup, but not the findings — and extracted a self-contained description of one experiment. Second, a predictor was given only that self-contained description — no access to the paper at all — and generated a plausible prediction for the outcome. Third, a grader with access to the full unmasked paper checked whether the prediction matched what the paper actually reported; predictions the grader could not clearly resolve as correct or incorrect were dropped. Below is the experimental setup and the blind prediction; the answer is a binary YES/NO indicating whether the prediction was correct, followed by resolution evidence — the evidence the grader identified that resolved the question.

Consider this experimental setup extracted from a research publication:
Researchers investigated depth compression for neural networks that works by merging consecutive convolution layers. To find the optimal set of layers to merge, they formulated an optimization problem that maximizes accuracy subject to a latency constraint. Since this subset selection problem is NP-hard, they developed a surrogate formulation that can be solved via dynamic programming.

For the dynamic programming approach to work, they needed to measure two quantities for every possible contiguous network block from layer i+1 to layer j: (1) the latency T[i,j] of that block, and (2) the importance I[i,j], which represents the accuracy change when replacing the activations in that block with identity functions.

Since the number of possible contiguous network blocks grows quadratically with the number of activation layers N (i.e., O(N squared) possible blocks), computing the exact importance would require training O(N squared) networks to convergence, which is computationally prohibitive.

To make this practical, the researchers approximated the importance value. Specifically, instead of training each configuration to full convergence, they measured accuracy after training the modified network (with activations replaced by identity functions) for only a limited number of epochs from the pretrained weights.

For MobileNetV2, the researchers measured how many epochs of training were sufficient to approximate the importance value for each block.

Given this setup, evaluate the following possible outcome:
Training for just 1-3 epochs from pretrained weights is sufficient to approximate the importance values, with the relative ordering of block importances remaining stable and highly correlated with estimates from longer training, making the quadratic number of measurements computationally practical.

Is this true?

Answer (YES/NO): YES